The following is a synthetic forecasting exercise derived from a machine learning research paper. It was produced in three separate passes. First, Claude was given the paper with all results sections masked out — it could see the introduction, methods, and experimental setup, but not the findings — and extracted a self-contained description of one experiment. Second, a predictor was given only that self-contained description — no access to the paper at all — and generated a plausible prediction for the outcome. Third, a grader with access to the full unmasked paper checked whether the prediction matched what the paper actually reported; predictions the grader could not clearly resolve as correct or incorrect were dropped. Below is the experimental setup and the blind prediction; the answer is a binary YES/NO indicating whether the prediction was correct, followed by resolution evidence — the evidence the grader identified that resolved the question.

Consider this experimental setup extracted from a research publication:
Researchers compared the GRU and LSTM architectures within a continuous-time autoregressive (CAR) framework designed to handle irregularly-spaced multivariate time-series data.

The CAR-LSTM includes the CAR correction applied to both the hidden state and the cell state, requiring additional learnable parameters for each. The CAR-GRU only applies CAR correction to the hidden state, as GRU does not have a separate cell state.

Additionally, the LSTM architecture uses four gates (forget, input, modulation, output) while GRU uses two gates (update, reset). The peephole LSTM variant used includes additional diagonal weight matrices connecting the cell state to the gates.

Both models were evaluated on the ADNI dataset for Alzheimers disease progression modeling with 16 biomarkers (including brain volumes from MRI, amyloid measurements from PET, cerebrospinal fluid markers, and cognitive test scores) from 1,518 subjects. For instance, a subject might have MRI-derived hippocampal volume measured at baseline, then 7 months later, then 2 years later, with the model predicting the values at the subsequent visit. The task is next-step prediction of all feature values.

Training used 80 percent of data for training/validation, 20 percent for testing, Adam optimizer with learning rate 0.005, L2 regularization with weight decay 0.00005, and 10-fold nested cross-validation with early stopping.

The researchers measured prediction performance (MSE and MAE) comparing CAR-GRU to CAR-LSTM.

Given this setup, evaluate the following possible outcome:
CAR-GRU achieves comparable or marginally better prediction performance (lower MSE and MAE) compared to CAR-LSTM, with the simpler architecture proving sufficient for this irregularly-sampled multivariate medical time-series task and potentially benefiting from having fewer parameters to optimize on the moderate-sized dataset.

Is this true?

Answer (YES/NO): YES